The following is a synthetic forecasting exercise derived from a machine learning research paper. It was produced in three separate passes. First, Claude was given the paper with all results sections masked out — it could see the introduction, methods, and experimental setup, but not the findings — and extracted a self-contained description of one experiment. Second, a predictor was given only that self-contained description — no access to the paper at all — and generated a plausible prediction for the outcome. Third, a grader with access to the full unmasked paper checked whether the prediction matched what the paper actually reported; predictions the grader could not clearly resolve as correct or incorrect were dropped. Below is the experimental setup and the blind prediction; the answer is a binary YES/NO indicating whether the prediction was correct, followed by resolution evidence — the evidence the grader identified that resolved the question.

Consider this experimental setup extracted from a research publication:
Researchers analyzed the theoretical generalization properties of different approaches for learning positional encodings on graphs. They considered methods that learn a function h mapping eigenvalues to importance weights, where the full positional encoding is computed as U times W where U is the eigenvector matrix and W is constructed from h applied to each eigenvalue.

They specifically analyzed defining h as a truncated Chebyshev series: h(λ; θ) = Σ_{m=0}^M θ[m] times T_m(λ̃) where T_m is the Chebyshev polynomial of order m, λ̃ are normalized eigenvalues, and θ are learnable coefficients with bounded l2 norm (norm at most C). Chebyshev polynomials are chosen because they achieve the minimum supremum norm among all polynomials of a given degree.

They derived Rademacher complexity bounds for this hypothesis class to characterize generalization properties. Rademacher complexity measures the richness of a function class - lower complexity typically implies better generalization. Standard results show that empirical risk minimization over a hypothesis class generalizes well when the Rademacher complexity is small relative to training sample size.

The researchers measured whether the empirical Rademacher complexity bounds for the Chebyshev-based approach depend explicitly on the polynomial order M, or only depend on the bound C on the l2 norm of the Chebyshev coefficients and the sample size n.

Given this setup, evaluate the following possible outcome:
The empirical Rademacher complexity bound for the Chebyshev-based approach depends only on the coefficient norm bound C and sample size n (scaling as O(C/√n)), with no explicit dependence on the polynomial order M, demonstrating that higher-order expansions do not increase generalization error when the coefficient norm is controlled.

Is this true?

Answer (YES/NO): YES